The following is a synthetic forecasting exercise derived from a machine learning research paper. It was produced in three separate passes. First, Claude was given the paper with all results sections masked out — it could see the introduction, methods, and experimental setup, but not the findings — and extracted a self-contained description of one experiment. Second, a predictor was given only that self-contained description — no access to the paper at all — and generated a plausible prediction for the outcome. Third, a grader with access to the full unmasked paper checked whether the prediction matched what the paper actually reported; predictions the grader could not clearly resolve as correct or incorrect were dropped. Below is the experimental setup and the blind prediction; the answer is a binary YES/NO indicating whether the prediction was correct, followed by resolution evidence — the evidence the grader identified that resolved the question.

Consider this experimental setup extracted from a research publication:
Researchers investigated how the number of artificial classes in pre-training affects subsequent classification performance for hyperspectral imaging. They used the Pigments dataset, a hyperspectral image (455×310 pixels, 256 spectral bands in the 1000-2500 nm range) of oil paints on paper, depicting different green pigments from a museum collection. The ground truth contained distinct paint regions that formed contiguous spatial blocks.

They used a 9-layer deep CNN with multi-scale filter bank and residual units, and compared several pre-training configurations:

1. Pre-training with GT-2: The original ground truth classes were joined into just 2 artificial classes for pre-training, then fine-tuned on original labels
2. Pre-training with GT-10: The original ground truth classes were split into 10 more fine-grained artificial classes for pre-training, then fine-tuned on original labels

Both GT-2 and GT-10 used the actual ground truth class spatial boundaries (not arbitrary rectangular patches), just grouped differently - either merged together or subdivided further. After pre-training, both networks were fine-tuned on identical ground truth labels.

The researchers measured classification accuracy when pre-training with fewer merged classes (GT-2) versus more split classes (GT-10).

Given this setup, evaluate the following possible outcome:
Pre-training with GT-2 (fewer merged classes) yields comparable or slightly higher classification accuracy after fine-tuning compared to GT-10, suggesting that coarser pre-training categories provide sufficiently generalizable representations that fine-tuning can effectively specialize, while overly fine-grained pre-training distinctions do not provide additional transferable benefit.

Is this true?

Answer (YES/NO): NO